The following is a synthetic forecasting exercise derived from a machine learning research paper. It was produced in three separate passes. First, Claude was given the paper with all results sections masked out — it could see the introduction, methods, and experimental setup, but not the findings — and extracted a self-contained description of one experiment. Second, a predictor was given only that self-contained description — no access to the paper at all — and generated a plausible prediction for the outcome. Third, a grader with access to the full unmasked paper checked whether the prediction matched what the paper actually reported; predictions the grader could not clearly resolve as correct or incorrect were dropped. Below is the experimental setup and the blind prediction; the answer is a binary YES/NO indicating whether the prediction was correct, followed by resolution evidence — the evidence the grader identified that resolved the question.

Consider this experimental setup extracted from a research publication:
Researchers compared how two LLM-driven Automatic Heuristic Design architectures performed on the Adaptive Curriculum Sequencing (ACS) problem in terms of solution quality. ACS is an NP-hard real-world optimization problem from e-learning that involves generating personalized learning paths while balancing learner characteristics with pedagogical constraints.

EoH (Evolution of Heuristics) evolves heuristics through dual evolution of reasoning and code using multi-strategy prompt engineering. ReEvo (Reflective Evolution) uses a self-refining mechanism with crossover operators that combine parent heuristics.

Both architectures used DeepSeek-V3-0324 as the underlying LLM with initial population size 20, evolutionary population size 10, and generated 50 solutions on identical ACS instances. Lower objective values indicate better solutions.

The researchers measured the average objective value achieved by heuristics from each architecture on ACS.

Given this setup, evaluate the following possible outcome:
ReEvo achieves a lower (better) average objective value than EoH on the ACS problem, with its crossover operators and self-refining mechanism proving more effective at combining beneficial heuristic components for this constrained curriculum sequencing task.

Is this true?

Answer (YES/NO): NO